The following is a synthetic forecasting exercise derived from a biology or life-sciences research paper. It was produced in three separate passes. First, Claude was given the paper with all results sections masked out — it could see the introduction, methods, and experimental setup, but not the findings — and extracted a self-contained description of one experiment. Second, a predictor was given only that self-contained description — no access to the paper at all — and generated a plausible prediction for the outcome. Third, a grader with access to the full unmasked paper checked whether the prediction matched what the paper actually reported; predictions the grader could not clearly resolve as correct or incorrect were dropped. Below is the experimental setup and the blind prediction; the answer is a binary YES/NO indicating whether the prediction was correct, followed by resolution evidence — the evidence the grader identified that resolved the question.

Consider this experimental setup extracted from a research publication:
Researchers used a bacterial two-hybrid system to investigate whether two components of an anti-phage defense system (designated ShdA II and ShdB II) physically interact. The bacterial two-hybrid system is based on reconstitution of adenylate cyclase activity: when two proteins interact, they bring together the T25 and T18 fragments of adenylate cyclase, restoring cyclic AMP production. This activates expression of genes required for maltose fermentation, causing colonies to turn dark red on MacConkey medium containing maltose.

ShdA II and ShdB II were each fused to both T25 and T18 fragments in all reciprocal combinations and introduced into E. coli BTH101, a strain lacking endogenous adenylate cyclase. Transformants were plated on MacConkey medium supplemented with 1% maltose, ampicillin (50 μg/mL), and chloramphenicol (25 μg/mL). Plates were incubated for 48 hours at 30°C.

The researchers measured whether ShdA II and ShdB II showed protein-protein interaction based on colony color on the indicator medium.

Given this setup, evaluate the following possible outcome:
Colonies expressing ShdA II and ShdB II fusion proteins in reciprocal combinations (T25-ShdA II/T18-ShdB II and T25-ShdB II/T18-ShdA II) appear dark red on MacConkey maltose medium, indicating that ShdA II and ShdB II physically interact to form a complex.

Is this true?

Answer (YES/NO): NO